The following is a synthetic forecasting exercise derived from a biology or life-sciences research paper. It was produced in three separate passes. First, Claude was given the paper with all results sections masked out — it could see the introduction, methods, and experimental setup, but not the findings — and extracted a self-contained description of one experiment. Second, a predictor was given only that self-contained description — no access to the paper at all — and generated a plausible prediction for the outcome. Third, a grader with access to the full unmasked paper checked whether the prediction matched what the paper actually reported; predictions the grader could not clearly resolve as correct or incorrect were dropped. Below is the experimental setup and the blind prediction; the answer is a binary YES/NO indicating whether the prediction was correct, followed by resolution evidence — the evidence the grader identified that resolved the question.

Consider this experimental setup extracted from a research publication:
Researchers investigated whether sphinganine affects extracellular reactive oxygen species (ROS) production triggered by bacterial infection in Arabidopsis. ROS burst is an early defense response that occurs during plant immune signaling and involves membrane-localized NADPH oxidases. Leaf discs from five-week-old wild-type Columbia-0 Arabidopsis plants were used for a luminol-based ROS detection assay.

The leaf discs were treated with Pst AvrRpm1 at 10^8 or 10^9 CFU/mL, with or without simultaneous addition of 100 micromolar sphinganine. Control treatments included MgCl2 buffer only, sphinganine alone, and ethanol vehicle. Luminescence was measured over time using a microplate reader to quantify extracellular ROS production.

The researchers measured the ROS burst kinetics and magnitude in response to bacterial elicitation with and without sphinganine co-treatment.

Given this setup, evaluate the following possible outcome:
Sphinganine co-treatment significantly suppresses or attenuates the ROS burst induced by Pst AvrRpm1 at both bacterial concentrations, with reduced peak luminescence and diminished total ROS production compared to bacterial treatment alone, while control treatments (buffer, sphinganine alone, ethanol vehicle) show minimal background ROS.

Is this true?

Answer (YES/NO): YES